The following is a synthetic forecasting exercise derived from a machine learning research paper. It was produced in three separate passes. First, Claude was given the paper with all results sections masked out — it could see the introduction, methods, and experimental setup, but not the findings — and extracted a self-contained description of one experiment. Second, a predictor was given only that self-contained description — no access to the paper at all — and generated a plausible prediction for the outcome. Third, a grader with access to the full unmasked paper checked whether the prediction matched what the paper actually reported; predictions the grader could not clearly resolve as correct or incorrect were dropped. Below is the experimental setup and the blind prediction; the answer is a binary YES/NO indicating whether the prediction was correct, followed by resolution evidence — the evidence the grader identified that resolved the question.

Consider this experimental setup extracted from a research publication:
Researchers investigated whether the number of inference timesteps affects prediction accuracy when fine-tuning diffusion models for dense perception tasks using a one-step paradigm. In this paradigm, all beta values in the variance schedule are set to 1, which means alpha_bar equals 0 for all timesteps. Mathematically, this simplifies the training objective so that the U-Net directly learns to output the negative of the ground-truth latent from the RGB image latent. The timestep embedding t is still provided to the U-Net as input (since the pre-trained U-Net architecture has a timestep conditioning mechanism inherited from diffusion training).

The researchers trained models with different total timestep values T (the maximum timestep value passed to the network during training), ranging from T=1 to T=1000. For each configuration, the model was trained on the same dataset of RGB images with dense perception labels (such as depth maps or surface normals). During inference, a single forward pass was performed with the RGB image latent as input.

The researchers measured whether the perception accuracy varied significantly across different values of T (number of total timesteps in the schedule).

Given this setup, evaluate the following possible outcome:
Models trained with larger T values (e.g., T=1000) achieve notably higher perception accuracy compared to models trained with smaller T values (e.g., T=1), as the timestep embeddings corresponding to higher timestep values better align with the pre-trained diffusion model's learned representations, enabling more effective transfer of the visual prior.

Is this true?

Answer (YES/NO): NO